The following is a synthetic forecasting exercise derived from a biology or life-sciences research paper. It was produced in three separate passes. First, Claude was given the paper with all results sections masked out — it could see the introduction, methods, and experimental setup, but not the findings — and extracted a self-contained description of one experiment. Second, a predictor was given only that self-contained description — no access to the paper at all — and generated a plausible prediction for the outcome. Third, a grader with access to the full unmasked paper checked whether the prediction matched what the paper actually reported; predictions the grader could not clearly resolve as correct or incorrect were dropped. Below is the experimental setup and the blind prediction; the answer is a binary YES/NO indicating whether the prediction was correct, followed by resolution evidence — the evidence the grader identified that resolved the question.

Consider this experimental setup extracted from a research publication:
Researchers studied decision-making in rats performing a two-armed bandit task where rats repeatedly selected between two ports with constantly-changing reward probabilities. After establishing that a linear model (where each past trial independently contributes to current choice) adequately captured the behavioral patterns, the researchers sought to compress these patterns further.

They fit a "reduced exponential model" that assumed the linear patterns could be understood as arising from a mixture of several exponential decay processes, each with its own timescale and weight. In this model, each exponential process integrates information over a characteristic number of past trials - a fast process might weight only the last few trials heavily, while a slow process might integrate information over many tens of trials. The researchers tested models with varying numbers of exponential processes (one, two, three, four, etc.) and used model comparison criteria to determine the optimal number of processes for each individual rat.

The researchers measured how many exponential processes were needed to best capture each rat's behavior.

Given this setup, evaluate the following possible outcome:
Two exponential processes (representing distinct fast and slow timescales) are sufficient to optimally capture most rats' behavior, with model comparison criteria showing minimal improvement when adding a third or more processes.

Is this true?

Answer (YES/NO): NO